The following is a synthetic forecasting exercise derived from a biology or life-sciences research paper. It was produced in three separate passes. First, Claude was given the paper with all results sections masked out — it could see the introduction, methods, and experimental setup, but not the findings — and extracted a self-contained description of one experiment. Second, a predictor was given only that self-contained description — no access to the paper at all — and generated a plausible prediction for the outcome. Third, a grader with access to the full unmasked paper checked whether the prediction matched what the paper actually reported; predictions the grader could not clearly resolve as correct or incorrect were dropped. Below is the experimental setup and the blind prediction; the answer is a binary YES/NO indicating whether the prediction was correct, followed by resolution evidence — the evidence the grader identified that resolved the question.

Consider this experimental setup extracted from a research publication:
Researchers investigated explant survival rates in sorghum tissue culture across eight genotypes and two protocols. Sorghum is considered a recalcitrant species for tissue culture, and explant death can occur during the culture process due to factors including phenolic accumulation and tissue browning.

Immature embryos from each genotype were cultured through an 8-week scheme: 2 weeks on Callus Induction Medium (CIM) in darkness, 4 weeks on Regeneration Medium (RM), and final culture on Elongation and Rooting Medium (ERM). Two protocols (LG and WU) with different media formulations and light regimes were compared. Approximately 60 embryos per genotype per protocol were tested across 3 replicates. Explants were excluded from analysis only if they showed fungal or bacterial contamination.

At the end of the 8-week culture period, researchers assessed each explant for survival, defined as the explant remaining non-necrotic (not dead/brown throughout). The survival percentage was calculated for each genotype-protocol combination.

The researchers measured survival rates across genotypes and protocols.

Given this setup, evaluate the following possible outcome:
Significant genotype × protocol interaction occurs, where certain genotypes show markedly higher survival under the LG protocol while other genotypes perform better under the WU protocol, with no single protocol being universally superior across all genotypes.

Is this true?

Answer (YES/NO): NO